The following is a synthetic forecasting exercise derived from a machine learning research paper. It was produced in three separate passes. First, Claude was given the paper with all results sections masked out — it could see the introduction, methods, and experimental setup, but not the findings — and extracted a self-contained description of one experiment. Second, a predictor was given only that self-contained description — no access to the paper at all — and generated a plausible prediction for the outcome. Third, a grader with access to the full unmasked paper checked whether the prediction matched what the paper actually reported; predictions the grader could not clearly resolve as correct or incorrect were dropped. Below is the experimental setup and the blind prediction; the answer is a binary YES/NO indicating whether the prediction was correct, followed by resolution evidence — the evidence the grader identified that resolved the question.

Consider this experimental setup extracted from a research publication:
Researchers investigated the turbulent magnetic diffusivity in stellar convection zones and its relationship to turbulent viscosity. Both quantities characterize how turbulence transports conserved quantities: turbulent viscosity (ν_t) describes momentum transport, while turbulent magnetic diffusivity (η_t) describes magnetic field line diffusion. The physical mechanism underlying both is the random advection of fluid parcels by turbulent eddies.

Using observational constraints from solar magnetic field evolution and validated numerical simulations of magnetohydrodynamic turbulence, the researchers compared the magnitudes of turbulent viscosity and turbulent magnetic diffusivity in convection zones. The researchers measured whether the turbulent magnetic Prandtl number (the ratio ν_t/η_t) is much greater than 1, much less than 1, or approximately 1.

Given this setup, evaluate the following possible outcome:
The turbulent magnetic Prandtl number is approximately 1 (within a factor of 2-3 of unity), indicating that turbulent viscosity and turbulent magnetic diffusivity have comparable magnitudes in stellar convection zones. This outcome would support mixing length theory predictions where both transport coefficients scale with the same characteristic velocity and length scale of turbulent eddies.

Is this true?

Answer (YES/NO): YES